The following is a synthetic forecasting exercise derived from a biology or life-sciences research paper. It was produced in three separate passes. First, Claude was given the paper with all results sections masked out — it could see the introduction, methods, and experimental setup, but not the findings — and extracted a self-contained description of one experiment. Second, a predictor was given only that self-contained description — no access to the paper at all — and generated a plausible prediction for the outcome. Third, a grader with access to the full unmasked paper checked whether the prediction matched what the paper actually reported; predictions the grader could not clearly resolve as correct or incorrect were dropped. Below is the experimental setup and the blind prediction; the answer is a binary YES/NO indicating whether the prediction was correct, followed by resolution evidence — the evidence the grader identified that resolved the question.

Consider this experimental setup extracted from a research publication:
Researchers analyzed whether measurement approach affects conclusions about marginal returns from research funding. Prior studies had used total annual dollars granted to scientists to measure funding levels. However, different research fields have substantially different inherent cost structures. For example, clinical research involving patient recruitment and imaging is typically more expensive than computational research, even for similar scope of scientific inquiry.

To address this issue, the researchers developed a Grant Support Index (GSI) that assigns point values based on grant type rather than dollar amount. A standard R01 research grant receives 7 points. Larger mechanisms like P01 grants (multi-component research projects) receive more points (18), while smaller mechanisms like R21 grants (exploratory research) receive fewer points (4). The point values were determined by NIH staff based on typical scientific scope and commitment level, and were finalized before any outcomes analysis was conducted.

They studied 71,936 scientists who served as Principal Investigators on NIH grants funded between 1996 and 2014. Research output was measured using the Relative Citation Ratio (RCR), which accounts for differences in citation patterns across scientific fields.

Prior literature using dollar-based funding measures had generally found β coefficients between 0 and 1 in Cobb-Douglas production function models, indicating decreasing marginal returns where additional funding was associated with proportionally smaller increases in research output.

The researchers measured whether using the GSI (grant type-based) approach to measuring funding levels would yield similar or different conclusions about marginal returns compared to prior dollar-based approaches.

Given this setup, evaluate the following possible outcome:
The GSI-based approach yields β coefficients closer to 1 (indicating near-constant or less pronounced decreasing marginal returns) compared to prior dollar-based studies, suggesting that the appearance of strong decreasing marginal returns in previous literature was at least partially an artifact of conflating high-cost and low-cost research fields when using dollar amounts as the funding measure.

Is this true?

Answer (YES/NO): NO